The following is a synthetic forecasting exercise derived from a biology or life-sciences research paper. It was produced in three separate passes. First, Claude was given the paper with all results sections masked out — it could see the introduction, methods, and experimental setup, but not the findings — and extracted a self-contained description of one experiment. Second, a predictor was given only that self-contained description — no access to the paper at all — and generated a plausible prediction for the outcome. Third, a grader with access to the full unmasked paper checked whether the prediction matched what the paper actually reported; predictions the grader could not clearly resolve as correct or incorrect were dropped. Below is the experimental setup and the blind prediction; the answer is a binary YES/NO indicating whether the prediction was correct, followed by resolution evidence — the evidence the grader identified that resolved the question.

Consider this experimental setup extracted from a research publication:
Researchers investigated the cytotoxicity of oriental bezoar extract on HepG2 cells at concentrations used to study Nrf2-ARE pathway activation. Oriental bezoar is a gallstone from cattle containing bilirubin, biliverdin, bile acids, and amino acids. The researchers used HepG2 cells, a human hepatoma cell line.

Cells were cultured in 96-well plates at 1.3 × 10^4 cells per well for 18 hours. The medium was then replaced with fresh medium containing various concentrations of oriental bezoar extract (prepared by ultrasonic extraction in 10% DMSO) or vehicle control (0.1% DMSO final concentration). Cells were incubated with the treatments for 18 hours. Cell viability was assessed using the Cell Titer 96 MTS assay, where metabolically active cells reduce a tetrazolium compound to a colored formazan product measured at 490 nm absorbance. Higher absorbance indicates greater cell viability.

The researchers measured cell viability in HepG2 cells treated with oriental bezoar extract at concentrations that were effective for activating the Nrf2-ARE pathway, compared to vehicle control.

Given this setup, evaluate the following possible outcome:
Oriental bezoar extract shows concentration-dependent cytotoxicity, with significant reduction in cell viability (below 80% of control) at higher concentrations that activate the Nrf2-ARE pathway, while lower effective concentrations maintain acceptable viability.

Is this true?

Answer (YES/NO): NO